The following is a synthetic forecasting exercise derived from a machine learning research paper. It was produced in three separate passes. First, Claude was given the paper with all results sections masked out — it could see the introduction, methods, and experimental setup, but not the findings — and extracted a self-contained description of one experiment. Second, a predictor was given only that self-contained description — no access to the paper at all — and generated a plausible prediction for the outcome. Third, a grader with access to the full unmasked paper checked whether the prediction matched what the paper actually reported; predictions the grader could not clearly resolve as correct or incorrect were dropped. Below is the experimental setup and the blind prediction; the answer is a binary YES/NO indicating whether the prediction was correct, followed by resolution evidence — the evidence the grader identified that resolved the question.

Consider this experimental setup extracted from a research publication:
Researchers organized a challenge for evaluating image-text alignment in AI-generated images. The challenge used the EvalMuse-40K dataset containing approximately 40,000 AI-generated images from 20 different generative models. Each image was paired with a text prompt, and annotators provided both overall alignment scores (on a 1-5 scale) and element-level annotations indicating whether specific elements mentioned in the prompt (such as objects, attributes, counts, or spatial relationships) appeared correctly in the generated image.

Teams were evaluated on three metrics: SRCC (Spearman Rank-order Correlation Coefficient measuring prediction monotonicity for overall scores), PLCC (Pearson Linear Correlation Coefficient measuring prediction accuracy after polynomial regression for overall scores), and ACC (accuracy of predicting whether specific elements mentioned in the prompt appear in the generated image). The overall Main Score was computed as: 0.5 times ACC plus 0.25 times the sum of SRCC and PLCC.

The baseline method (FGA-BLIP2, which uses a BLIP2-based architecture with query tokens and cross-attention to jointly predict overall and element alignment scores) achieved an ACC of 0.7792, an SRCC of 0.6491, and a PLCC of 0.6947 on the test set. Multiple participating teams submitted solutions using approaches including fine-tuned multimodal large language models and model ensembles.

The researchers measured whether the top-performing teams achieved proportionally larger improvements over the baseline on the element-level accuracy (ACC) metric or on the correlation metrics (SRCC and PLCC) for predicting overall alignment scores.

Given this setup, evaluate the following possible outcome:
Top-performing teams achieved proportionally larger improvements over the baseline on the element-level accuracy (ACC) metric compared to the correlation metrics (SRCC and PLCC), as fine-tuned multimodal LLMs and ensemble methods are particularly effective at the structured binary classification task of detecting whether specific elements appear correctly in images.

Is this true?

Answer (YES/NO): NO